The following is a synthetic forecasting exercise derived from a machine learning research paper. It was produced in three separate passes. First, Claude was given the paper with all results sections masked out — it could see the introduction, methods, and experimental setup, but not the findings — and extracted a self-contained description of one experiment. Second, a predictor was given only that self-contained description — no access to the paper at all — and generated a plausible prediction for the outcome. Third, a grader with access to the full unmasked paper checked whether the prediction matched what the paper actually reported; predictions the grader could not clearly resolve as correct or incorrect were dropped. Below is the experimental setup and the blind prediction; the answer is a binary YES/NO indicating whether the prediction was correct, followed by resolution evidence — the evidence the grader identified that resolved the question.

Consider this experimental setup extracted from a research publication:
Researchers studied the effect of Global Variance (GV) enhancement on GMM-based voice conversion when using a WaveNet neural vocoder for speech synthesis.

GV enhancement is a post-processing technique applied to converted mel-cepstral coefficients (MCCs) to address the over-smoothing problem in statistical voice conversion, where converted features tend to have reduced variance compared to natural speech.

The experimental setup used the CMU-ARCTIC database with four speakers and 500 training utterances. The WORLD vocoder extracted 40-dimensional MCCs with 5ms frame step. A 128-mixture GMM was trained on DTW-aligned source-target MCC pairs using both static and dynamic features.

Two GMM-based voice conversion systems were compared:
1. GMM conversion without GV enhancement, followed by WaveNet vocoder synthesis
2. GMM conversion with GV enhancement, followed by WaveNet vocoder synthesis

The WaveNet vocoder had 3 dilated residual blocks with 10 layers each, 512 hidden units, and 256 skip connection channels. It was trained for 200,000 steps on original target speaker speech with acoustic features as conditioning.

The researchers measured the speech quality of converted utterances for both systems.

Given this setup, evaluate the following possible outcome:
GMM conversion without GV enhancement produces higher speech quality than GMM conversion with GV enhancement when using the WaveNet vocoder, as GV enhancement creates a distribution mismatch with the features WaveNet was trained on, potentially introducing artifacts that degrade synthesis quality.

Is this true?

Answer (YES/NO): YES